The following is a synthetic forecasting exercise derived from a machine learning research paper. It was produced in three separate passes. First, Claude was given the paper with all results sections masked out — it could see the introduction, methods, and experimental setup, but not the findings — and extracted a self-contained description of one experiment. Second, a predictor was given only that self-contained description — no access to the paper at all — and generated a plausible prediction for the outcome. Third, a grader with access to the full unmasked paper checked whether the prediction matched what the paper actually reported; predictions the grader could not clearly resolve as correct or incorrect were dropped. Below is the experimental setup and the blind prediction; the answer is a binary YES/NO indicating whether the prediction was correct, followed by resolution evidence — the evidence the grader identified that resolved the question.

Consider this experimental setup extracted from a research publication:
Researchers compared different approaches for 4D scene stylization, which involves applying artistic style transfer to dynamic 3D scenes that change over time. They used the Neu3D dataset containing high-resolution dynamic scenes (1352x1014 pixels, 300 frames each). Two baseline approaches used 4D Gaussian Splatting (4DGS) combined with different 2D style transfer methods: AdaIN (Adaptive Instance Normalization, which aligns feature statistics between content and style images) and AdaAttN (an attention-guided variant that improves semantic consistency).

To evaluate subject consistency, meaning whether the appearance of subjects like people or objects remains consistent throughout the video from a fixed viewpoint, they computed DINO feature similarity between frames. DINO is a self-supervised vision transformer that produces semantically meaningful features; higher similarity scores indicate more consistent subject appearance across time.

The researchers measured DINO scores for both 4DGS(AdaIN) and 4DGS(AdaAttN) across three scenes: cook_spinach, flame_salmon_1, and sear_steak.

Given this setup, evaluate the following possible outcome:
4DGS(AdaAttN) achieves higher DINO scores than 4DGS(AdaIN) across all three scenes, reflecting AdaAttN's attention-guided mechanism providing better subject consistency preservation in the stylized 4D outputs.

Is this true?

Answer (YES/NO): NO